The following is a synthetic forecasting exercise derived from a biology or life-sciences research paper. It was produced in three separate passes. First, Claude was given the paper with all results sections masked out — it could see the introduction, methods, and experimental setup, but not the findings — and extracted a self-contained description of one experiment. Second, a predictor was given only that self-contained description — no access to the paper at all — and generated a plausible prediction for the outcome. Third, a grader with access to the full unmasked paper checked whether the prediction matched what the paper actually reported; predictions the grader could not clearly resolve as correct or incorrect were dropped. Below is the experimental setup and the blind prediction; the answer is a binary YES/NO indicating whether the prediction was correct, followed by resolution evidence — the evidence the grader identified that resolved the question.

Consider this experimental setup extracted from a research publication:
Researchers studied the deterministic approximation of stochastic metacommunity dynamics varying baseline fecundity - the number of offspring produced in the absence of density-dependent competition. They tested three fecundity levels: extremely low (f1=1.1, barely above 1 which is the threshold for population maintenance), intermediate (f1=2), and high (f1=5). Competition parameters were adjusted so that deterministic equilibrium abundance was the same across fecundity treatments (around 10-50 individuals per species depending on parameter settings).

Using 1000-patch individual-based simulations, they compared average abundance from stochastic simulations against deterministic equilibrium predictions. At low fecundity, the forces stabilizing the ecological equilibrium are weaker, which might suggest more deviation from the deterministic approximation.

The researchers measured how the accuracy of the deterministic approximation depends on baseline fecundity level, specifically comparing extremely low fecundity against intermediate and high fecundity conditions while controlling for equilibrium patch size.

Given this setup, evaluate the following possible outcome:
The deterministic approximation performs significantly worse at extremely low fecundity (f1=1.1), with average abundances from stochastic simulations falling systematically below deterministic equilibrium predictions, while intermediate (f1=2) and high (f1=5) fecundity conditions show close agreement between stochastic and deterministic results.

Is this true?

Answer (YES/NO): NO